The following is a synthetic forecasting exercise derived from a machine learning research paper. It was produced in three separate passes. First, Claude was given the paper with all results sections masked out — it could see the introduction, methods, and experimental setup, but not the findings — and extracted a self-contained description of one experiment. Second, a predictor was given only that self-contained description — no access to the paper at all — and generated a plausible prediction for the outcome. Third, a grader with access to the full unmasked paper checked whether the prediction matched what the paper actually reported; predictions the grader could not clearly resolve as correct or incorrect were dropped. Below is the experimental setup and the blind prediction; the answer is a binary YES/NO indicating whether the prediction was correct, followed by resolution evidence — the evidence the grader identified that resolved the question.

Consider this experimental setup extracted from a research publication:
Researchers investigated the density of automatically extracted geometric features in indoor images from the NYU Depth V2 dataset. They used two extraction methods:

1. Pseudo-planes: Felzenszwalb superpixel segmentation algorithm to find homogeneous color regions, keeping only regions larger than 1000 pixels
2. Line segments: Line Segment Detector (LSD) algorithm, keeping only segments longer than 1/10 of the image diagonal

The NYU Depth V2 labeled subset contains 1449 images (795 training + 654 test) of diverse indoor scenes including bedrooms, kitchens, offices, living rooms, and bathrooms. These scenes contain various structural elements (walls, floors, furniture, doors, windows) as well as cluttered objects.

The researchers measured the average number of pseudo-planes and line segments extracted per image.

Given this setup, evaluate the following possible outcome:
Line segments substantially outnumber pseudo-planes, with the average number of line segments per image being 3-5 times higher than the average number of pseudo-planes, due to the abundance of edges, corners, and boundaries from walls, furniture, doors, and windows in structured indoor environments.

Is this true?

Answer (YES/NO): NO